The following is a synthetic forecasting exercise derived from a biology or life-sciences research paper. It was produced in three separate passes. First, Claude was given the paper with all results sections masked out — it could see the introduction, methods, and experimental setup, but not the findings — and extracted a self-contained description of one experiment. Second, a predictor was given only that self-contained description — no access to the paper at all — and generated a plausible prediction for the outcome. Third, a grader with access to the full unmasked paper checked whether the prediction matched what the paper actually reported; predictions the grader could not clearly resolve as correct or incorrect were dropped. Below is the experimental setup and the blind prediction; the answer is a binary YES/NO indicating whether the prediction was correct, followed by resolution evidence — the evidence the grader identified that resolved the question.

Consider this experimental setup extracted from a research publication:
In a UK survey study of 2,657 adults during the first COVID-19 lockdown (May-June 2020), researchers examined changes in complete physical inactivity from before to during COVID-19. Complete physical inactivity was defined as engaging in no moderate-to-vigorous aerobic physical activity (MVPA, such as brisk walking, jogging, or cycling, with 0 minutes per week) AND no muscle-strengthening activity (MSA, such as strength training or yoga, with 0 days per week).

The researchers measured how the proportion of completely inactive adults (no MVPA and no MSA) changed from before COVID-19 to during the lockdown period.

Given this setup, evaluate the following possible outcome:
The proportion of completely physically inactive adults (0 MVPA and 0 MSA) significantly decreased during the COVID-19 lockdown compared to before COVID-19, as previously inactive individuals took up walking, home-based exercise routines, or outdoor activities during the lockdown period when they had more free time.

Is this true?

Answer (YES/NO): NO